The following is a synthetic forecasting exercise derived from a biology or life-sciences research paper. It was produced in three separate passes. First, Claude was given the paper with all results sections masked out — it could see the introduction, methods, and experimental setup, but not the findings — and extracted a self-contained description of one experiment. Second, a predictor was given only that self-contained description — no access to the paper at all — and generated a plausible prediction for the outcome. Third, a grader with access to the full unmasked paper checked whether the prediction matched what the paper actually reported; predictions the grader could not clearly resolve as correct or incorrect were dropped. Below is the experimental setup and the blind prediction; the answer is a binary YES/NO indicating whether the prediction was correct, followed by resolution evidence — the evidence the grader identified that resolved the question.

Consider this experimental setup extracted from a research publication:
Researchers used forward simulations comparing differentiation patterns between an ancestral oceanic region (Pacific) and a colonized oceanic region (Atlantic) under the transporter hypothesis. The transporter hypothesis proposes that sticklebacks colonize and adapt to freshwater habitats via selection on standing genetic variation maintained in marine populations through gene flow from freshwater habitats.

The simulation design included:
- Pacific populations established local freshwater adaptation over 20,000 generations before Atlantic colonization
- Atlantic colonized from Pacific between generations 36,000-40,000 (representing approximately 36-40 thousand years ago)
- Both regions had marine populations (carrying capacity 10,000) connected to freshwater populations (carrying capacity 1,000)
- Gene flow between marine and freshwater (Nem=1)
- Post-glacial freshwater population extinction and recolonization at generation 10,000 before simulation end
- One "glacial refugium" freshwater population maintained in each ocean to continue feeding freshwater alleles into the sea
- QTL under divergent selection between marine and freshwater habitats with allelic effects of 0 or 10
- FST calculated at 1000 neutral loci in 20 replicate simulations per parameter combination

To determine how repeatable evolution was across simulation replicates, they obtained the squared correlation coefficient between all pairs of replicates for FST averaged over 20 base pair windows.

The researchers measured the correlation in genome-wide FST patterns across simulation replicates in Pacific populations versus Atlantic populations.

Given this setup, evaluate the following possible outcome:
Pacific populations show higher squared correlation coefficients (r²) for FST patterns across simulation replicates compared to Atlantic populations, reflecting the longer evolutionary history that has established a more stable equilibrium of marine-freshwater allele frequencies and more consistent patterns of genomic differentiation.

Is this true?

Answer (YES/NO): YES